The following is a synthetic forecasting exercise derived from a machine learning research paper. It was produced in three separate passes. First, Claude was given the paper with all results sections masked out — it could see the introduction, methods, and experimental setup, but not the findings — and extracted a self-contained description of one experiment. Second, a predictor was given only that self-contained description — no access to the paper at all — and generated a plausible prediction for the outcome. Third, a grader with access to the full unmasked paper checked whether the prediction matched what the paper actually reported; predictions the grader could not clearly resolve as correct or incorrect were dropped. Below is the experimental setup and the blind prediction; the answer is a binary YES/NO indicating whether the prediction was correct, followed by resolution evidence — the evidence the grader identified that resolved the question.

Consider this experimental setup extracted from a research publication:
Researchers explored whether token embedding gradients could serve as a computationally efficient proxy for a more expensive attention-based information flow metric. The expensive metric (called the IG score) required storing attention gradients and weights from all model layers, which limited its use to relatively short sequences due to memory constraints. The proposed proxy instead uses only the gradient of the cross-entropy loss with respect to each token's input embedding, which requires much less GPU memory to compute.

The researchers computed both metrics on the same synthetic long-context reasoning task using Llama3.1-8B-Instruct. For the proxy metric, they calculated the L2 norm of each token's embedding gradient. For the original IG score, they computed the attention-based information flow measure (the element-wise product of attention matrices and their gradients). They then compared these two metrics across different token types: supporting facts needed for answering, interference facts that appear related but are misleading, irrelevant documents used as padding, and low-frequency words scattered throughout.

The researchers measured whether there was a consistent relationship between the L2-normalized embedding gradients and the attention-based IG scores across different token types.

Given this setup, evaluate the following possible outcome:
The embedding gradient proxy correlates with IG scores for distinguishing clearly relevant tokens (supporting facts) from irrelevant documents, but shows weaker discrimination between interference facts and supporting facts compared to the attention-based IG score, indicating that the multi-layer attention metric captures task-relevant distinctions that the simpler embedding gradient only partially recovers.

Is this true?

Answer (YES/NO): NO